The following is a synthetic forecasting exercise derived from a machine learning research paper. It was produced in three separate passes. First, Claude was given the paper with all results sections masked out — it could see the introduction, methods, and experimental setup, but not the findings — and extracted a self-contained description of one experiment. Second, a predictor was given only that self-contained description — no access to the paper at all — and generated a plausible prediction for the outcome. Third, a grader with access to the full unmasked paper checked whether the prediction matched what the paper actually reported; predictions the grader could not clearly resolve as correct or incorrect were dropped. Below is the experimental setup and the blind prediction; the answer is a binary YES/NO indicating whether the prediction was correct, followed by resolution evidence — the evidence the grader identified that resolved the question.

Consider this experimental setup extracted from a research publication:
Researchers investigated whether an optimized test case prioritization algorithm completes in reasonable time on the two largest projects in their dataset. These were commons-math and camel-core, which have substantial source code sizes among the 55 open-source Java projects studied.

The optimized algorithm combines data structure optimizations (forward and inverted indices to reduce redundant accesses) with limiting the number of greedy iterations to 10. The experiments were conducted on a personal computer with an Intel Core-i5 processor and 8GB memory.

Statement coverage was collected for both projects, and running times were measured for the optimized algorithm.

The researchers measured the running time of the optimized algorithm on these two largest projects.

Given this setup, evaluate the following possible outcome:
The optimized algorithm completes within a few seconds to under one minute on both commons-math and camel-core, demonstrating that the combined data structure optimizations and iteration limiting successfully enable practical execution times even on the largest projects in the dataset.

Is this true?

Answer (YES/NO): NO